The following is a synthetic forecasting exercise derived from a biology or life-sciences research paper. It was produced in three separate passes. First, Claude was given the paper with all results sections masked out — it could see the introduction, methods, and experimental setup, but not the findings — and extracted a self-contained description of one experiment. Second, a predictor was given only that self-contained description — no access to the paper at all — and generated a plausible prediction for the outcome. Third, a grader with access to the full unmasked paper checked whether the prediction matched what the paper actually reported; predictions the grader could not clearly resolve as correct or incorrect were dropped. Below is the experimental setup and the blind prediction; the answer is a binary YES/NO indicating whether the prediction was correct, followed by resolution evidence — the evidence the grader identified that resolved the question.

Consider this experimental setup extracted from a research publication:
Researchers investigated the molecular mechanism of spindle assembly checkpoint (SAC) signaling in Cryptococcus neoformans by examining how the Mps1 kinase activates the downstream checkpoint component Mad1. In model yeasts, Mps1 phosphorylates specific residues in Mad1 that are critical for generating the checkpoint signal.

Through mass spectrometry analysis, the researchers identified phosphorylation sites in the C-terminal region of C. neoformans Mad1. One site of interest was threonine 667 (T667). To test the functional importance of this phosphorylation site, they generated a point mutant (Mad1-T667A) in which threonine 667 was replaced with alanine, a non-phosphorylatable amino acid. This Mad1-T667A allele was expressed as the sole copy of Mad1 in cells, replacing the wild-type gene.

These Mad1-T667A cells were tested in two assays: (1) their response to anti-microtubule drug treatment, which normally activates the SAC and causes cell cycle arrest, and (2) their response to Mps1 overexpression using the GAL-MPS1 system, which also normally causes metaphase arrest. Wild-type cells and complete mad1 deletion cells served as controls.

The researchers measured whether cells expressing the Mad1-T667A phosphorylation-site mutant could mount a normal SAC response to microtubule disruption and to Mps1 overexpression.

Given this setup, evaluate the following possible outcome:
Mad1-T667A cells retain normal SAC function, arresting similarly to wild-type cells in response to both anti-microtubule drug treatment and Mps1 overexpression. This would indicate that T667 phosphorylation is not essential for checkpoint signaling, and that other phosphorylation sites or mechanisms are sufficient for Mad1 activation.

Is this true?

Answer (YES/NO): NO